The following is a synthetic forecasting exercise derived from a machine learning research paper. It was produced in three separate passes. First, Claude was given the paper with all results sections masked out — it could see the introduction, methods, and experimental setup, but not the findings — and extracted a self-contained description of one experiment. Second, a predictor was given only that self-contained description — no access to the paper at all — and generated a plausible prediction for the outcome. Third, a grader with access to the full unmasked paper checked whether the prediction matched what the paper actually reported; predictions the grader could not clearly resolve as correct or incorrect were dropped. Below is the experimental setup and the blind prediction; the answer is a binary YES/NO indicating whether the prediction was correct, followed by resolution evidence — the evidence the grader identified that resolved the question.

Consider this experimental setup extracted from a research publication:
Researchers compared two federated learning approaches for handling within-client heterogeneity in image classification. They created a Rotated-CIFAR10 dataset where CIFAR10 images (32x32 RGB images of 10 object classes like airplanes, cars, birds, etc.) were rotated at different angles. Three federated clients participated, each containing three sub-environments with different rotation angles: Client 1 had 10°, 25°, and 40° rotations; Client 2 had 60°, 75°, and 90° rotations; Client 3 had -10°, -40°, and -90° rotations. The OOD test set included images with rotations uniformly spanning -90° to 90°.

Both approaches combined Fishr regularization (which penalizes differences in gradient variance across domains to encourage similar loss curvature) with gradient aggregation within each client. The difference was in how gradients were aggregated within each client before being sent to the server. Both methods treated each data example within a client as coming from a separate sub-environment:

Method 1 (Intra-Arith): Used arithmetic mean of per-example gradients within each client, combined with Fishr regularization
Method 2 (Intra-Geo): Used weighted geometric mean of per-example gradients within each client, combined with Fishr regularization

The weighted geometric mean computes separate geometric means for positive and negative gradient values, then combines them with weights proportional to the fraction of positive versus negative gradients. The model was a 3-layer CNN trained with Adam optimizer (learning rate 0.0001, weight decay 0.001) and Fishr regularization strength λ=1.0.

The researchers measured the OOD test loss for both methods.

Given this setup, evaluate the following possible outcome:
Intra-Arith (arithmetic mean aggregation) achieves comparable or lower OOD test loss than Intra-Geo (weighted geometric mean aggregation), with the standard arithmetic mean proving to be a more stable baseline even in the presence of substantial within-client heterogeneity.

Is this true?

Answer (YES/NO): NO